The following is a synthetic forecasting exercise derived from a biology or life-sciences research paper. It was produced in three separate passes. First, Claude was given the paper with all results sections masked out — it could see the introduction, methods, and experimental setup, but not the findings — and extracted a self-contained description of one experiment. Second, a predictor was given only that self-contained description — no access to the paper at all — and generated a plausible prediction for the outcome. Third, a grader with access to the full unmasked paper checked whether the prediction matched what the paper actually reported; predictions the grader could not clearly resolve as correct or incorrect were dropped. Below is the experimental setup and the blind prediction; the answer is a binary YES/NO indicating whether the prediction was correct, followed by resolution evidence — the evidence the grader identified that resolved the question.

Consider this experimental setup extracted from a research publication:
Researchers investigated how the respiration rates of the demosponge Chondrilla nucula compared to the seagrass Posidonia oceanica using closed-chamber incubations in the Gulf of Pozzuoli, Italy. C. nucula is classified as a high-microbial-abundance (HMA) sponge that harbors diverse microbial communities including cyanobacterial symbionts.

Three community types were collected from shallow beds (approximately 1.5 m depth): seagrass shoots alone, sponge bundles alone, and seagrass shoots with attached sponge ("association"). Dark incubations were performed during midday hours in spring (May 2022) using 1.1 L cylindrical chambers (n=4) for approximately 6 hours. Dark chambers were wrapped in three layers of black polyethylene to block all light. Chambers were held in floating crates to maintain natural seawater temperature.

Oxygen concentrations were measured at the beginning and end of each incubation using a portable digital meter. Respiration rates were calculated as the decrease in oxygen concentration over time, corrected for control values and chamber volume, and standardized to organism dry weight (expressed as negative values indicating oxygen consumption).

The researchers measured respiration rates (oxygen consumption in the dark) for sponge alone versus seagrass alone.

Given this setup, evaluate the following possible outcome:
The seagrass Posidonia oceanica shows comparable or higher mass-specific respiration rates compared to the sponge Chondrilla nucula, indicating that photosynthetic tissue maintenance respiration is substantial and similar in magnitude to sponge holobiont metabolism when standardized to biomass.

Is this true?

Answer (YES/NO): NO